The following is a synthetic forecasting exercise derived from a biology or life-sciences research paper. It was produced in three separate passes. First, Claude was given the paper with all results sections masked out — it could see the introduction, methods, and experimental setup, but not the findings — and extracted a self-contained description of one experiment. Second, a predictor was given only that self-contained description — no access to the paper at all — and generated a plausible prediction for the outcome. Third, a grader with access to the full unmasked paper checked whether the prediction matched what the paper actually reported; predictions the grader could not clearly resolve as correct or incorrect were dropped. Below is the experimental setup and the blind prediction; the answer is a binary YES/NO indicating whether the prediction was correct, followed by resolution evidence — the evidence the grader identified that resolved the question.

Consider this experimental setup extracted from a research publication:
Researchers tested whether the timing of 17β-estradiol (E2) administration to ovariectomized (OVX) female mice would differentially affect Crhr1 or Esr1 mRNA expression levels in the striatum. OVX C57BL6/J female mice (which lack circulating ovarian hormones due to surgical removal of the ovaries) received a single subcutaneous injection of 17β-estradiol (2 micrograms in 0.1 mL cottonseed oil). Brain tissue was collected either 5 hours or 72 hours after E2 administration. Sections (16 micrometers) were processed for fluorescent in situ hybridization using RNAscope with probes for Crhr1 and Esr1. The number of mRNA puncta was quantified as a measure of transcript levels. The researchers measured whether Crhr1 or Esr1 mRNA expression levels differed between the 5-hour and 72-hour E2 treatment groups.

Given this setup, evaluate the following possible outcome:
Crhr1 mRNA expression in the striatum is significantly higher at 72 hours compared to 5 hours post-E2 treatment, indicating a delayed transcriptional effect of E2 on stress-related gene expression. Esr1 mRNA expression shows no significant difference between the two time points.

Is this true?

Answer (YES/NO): NO